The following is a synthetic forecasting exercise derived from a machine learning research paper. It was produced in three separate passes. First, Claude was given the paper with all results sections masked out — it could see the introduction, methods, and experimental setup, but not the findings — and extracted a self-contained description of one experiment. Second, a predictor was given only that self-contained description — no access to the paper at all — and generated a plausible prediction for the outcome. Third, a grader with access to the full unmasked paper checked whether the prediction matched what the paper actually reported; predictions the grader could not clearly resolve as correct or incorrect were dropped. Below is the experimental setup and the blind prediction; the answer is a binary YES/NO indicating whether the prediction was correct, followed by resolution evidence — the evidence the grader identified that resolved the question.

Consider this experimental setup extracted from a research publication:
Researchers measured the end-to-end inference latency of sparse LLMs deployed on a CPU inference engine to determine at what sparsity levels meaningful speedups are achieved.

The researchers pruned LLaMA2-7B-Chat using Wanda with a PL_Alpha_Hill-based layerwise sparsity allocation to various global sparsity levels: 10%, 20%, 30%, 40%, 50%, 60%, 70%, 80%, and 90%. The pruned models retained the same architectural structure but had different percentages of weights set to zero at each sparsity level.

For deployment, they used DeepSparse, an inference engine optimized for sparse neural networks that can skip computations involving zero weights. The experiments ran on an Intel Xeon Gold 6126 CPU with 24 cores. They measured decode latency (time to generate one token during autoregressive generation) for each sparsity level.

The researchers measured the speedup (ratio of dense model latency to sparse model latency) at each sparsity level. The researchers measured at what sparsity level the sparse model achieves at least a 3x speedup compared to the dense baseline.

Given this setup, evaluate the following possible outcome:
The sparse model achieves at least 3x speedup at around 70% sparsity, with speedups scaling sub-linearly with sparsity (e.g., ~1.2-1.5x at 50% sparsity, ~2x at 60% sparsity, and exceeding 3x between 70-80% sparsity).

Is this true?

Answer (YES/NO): NO